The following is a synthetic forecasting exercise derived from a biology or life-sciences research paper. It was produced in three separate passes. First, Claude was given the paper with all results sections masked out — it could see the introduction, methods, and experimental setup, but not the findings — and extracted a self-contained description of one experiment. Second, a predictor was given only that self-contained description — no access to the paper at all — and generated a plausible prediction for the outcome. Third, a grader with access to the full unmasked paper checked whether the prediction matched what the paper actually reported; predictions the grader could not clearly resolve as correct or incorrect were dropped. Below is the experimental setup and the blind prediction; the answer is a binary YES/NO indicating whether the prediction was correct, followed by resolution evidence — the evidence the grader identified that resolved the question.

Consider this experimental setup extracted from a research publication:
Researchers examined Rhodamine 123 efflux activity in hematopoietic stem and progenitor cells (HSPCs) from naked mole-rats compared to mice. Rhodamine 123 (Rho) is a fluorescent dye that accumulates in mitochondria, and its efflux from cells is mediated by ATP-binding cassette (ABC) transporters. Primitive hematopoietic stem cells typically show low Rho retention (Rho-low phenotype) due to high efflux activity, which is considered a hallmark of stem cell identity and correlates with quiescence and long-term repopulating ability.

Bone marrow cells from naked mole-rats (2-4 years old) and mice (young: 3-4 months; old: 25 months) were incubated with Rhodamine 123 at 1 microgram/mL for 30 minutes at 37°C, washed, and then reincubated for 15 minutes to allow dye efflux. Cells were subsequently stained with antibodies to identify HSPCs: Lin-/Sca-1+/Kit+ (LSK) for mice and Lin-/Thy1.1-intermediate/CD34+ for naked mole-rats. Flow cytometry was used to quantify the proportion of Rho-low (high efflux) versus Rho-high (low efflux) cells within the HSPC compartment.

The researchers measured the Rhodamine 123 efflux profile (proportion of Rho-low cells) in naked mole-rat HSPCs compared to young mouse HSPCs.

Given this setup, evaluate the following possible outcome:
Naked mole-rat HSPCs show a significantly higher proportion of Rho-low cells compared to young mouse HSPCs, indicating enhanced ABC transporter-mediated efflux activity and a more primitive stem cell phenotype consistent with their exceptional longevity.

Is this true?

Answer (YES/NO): YES